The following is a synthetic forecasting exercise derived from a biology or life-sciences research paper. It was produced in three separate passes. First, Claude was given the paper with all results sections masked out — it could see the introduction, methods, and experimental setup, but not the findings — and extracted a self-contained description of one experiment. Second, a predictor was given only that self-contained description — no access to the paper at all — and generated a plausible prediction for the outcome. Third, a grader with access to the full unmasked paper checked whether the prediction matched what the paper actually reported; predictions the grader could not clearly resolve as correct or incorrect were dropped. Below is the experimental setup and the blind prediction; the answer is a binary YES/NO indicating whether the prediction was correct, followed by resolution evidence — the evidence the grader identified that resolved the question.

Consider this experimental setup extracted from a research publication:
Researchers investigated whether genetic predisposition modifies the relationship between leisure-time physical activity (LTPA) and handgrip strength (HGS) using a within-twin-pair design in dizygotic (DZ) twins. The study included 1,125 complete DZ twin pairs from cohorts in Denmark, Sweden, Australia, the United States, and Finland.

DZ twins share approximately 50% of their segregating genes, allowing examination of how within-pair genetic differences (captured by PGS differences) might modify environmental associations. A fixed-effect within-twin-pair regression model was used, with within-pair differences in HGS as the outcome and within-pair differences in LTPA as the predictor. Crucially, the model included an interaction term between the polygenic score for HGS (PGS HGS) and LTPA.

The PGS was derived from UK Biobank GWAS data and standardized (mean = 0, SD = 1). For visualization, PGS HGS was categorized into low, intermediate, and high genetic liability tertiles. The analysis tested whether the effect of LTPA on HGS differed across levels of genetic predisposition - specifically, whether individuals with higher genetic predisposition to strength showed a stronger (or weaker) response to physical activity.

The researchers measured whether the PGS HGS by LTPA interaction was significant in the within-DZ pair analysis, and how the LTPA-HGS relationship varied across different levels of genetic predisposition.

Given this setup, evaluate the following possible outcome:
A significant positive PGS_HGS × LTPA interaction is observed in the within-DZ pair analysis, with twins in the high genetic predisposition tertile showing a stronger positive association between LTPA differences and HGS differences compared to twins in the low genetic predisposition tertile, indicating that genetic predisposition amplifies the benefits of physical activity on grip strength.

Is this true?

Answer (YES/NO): NO